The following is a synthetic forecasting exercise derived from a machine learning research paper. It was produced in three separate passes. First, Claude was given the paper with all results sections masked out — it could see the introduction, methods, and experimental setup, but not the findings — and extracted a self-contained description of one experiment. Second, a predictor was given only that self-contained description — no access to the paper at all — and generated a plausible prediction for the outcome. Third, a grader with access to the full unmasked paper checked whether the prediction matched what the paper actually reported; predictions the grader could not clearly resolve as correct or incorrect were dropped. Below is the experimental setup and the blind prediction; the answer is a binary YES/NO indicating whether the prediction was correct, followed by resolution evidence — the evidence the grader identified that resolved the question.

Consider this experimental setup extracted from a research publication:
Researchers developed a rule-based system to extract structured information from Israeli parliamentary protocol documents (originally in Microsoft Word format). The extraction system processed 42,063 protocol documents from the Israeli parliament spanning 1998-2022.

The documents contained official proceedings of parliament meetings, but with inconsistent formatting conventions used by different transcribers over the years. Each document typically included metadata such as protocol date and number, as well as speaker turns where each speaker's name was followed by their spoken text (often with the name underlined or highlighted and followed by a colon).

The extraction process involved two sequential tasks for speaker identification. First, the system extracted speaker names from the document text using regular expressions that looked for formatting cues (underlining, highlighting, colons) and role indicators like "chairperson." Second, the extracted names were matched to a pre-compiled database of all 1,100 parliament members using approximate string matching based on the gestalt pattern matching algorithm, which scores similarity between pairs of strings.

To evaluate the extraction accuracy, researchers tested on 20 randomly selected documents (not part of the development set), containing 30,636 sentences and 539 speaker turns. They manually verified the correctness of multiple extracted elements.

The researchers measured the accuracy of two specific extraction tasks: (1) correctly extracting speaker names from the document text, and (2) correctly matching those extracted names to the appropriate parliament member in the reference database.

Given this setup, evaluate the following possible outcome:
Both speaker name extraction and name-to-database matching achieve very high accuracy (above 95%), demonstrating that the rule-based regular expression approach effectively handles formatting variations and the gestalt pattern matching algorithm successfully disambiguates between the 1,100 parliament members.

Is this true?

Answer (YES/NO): NO